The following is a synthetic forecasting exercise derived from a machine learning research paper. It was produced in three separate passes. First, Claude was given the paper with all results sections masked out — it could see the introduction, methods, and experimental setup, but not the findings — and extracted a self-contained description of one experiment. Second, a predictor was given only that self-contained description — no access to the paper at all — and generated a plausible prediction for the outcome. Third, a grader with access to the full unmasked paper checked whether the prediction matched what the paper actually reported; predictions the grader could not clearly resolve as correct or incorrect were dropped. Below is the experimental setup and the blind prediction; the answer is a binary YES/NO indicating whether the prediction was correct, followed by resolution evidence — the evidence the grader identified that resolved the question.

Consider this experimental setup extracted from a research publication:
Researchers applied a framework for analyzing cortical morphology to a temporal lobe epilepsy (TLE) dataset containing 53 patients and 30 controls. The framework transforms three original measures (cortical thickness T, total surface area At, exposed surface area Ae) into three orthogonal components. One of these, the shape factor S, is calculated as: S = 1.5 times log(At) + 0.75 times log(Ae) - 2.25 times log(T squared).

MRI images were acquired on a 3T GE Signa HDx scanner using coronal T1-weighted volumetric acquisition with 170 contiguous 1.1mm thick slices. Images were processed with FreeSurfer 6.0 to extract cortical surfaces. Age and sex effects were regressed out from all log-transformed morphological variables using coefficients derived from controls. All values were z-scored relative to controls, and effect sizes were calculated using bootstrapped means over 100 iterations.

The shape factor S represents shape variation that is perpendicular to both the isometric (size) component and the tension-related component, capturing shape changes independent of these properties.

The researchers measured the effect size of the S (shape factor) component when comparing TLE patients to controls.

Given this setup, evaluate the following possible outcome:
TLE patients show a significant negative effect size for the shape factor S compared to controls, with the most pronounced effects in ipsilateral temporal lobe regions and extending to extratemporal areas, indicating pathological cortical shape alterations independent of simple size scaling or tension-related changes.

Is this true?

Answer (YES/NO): NO